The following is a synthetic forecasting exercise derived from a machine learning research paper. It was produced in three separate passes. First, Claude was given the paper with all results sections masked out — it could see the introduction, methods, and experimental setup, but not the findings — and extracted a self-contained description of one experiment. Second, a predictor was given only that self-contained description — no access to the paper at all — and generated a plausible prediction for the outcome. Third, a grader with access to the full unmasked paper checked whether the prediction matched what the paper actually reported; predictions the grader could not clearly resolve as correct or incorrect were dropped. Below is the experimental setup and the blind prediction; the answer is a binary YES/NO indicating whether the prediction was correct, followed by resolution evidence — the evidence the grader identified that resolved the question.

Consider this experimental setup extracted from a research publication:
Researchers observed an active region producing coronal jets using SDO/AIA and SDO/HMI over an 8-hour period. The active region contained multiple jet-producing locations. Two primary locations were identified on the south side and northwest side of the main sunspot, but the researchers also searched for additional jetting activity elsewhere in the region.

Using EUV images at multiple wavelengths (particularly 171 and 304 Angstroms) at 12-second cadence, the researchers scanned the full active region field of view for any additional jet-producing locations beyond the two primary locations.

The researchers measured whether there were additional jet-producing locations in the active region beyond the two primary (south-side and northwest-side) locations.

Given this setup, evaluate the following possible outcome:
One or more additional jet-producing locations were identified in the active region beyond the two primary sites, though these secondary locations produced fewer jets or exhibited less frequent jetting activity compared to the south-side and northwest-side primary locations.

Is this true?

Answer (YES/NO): YES